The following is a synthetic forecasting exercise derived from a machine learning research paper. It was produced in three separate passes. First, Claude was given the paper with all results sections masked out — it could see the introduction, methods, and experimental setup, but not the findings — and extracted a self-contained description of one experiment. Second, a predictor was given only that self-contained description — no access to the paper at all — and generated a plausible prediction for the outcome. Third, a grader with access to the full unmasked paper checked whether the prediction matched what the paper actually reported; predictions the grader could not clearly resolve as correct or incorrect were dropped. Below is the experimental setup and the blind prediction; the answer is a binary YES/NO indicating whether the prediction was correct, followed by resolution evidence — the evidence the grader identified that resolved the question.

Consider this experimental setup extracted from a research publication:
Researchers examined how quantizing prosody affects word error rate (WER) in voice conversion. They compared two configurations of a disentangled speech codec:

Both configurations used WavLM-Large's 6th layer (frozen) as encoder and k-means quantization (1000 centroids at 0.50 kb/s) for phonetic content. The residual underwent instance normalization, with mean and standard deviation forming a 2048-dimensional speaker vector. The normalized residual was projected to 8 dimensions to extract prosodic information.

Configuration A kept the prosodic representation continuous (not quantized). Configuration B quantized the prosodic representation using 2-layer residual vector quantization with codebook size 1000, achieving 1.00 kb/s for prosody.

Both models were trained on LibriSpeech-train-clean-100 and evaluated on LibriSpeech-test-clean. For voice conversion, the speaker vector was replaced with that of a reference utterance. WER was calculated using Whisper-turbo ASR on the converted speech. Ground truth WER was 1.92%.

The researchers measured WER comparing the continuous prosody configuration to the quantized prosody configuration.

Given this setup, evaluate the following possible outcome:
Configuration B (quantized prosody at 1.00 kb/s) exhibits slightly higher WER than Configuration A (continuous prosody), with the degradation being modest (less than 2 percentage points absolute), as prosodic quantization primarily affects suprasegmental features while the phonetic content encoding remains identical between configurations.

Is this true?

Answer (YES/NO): YES